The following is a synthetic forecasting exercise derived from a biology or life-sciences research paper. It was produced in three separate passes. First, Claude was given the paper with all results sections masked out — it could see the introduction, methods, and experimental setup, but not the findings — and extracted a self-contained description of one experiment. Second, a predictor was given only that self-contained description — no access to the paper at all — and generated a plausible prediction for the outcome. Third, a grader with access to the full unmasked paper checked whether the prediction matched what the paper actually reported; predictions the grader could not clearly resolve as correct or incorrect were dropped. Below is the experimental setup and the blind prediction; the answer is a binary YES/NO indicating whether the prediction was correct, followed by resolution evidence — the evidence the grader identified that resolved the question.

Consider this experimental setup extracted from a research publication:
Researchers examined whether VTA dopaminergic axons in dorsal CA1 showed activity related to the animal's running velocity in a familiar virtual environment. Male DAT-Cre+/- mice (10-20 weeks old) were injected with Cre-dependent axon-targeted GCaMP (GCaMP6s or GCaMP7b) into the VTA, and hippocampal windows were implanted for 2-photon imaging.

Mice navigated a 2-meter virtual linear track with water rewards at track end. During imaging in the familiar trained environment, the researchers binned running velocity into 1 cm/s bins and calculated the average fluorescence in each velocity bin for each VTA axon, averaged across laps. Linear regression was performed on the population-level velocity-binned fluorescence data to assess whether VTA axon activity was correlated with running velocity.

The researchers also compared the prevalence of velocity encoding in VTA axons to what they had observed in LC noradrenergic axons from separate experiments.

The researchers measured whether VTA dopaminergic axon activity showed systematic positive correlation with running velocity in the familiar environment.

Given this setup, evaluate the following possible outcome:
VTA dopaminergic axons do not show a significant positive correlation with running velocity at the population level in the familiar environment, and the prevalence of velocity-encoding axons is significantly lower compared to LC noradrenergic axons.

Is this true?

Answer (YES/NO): NO